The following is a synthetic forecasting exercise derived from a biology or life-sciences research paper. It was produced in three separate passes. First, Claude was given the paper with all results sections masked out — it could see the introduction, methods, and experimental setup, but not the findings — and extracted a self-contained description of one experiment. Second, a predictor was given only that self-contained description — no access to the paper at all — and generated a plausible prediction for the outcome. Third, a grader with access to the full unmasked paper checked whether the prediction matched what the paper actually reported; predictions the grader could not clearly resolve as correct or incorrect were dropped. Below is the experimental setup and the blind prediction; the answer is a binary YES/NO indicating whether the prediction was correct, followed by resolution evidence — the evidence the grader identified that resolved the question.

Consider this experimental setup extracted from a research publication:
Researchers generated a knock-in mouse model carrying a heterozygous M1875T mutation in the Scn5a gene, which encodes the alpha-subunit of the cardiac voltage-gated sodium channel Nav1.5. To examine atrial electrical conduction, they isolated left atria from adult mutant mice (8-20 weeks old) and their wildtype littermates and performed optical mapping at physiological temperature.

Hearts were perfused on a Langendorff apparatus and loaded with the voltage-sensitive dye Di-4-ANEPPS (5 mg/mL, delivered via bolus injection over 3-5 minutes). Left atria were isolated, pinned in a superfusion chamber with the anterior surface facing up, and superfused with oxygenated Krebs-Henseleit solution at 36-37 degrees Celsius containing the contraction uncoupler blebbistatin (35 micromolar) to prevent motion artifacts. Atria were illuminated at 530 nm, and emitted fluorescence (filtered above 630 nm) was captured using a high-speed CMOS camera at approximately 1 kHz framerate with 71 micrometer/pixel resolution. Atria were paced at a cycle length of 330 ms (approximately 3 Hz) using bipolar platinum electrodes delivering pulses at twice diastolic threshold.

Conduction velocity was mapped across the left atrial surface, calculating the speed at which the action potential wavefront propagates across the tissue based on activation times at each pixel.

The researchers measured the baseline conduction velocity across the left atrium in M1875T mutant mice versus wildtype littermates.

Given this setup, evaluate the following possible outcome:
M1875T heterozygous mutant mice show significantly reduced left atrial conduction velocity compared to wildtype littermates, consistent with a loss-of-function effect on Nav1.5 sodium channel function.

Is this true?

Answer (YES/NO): NO